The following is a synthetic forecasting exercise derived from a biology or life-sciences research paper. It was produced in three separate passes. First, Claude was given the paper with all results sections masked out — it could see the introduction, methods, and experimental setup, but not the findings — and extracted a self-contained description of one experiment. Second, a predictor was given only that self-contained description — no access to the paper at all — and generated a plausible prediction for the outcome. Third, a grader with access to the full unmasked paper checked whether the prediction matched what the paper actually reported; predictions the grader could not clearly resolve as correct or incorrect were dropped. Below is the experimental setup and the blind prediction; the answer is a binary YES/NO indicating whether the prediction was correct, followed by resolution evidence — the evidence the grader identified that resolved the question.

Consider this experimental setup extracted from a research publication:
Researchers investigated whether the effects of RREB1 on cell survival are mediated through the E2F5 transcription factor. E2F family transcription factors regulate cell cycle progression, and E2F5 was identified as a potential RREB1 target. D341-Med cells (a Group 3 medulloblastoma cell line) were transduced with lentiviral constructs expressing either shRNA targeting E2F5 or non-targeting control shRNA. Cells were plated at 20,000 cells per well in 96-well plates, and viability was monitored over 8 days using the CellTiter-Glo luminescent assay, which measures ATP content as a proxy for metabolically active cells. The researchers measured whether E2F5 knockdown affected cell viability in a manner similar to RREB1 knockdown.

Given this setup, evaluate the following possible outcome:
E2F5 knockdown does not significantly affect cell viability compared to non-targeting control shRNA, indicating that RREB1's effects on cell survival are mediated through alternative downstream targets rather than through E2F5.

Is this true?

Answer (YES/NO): NO